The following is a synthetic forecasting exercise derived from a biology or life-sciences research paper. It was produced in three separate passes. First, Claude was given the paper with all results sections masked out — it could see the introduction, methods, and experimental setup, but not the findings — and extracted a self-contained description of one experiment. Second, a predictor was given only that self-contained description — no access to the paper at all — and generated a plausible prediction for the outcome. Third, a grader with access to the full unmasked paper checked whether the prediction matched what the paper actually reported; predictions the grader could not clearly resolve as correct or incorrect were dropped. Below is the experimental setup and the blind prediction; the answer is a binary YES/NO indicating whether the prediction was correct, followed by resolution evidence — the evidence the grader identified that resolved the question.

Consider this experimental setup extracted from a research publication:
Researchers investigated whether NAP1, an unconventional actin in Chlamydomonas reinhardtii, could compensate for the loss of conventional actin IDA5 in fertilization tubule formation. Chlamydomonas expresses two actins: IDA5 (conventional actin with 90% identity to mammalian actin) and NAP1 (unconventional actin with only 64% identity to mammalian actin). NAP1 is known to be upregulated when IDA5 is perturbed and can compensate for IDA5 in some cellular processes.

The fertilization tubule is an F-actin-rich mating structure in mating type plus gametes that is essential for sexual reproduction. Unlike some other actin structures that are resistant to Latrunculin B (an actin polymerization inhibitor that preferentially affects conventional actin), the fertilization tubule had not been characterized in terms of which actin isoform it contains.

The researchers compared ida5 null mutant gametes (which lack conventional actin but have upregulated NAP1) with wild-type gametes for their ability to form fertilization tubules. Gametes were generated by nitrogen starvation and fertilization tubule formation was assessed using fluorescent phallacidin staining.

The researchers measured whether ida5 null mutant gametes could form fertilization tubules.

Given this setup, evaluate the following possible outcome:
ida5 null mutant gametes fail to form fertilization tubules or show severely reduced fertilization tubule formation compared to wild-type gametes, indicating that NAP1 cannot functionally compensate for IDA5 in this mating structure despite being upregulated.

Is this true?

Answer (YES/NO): YES